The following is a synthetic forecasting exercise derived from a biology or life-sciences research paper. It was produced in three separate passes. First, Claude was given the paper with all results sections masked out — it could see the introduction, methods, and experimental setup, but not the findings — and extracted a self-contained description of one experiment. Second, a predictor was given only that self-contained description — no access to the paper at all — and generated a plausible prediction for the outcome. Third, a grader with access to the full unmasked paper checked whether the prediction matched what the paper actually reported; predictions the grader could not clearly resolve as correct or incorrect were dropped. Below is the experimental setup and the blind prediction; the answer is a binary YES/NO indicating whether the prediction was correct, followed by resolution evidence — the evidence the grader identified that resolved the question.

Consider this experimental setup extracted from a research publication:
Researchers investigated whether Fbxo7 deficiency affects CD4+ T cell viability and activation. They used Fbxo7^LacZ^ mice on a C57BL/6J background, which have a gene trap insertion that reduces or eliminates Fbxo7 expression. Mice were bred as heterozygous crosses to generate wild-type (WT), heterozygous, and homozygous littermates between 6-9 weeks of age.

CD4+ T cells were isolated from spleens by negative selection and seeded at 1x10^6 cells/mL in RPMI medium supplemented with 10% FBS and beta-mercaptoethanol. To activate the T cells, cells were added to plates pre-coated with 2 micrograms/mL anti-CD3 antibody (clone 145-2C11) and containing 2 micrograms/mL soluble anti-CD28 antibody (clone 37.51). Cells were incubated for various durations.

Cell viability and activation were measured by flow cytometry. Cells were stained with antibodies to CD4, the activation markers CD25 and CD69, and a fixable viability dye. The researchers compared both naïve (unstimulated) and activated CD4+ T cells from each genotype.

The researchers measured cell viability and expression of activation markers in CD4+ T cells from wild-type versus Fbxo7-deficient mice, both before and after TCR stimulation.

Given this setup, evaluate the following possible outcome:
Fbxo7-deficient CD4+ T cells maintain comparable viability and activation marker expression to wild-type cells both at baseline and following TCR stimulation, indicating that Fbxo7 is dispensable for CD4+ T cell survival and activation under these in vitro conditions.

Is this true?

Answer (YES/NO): NO